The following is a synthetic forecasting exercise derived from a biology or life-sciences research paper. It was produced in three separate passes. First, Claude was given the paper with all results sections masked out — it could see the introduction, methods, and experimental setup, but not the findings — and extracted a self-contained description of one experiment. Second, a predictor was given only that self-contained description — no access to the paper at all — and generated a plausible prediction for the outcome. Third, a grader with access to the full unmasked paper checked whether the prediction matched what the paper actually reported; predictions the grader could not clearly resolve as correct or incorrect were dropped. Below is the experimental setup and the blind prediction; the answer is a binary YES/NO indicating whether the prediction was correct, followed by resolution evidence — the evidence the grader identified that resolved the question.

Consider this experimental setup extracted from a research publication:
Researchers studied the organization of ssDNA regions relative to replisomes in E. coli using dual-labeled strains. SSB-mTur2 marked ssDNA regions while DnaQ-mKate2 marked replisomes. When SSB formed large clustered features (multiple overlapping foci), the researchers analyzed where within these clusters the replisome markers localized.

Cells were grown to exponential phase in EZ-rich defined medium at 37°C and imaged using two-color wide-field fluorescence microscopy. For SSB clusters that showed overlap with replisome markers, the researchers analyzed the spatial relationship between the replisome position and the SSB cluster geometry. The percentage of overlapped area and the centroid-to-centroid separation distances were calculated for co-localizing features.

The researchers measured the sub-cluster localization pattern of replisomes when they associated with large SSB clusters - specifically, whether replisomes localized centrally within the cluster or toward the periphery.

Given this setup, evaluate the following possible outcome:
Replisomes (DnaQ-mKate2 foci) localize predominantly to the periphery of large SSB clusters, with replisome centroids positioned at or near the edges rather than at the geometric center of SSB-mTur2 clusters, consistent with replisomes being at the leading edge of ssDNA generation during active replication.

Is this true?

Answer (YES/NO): YES